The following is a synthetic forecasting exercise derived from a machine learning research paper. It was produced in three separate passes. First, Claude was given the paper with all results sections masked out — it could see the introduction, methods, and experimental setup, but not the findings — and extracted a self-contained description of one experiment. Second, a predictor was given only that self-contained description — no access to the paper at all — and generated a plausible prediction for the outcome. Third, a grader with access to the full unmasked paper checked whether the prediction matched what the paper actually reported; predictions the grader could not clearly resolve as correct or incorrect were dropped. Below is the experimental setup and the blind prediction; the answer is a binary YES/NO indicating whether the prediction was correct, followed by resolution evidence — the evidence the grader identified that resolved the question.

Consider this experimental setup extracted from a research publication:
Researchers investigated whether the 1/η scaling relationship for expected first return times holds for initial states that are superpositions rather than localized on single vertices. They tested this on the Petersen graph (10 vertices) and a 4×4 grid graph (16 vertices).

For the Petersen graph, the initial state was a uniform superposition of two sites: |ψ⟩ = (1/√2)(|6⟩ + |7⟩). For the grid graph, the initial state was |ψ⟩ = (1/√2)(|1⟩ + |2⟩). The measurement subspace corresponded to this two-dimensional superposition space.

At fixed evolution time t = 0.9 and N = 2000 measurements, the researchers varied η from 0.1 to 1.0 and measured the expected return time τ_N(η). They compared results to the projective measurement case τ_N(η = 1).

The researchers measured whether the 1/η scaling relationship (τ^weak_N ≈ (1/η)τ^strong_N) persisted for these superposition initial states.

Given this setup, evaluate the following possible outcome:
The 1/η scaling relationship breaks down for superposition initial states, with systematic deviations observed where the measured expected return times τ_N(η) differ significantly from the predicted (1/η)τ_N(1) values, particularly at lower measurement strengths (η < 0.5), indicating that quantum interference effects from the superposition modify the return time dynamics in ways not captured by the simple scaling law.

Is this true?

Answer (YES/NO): NO